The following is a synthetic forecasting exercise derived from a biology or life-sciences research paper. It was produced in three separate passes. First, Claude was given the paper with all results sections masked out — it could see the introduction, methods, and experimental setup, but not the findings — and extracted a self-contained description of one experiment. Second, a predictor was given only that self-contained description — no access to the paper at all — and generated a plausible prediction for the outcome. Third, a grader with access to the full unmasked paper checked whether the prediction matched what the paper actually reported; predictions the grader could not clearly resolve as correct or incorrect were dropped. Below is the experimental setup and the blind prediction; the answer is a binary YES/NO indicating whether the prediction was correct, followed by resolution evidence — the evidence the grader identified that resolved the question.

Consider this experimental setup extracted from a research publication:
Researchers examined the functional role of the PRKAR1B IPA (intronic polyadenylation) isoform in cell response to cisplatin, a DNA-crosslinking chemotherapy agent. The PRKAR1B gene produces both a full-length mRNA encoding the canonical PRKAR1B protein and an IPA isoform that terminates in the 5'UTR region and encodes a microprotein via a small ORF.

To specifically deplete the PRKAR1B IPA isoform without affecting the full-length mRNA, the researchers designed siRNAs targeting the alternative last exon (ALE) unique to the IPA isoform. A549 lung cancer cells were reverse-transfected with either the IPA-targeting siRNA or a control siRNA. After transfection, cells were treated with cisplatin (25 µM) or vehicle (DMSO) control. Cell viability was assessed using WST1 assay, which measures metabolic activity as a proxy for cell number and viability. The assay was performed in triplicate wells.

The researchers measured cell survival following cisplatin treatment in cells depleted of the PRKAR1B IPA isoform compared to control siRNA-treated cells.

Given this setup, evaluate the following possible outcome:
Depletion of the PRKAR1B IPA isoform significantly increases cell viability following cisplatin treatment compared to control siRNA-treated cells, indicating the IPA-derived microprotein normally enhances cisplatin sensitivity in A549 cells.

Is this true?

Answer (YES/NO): YES